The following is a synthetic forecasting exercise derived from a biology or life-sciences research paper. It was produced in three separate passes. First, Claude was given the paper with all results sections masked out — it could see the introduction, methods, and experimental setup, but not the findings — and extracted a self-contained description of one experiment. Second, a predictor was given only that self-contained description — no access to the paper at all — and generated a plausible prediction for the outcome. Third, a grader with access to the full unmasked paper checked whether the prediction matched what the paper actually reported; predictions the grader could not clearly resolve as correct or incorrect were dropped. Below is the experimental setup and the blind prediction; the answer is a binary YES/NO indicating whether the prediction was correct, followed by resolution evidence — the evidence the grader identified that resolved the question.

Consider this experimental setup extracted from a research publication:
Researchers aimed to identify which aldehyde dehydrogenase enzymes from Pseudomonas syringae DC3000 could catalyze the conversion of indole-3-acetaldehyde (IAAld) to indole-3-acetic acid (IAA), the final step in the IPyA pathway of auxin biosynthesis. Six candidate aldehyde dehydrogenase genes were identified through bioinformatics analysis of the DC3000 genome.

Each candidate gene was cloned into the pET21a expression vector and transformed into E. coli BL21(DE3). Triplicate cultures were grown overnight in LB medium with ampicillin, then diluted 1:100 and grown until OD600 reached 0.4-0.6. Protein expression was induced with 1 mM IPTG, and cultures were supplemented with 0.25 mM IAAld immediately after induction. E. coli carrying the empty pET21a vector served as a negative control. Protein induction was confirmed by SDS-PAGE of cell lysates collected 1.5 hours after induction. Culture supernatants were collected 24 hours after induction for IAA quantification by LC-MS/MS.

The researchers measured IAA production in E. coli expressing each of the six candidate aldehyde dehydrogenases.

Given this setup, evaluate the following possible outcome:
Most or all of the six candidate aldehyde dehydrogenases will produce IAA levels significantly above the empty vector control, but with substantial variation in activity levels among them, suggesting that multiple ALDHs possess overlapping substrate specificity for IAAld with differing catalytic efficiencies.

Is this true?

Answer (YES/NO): NO